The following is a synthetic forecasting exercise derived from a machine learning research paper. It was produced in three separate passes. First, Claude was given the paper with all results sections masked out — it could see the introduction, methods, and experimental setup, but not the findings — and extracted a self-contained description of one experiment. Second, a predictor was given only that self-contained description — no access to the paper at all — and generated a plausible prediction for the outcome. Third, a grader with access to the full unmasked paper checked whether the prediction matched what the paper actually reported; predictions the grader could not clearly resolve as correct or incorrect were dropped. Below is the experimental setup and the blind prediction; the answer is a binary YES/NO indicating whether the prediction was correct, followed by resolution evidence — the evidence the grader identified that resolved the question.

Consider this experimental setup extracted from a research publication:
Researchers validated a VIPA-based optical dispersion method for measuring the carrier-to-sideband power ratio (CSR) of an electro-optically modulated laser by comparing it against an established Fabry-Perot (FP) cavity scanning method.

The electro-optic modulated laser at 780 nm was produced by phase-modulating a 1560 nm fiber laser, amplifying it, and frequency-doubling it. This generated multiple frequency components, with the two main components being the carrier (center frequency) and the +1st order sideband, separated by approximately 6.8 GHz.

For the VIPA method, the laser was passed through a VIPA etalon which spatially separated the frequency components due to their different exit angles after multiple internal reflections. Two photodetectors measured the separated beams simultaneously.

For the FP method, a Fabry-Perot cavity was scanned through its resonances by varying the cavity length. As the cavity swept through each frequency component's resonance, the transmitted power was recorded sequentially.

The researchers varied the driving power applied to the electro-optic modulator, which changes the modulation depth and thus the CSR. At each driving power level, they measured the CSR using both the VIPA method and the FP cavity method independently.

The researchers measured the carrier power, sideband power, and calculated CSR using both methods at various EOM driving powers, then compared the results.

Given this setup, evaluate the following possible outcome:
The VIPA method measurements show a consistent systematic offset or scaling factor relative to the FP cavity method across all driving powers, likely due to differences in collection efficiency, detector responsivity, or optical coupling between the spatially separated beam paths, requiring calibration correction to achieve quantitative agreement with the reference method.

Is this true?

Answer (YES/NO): NO